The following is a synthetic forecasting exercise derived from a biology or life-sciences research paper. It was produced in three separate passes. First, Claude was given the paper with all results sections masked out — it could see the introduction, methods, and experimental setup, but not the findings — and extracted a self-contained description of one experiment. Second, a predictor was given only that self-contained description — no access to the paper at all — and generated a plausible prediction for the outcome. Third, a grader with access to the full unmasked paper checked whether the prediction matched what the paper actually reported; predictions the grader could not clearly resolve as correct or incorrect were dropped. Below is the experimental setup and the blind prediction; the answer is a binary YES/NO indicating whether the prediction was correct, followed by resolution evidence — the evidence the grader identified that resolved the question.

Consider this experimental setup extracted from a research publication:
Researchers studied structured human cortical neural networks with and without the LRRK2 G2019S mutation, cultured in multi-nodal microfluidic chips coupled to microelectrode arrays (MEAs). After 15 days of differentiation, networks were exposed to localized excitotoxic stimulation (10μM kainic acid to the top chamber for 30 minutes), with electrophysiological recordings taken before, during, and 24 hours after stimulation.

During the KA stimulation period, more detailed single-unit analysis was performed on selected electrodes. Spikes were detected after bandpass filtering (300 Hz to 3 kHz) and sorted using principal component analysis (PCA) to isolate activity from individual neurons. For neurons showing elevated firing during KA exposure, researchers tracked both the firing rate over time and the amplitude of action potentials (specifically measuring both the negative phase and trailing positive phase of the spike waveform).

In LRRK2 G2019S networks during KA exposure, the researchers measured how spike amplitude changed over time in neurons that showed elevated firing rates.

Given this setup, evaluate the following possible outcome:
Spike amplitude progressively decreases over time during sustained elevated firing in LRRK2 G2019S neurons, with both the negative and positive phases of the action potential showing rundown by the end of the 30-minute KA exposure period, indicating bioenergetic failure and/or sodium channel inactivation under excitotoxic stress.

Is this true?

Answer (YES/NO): YES